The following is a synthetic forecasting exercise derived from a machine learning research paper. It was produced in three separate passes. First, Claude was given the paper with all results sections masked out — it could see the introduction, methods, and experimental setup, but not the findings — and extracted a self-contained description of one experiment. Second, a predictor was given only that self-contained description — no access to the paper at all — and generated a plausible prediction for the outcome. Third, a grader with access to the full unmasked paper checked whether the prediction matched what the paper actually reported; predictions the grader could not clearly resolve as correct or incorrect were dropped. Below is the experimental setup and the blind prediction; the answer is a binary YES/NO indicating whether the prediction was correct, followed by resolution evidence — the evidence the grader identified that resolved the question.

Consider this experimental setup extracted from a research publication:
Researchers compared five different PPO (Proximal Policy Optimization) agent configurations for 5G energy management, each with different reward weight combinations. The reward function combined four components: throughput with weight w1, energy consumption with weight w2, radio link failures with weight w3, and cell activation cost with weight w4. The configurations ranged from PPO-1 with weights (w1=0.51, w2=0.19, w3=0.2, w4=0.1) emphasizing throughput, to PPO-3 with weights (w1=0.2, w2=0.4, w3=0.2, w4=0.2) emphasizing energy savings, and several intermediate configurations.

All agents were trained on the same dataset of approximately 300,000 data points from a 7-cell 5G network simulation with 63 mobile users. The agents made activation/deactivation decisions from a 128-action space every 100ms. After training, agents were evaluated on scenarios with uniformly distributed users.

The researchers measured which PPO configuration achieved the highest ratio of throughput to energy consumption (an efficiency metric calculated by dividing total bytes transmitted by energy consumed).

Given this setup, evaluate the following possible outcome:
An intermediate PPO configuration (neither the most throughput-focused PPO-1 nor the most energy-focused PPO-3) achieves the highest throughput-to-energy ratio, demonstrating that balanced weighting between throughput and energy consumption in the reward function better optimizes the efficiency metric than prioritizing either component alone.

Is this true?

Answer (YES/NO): NO